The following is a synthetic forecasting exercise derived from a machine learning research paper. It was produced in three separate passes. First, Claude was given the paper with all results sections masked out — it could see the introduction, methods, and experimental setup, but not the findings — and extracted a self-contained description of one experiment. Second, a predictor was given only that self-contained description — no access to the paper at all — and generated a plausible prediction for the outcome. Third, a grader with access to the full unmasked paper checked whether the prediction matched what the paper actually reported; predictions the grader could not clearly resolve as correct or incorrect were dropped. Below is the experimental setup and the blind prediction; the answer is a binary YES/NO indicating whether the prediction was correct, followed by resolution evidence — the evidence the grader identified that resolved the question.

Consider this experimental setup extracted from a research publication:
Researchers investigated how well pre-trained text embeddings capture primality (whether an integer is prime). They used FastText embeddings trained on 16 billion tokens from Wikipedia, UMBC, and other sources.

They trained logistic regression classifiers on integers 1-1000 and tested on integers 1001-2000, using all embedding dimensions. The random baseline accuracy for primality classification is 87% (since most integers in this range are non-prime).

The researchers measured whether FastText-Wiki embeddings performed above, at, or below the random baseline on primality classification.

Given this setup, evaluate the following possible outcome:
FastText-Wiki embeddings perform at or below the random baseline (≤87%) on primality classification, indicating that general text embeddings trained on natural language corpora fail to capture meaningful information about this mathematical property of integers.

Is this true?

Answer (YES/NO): YES